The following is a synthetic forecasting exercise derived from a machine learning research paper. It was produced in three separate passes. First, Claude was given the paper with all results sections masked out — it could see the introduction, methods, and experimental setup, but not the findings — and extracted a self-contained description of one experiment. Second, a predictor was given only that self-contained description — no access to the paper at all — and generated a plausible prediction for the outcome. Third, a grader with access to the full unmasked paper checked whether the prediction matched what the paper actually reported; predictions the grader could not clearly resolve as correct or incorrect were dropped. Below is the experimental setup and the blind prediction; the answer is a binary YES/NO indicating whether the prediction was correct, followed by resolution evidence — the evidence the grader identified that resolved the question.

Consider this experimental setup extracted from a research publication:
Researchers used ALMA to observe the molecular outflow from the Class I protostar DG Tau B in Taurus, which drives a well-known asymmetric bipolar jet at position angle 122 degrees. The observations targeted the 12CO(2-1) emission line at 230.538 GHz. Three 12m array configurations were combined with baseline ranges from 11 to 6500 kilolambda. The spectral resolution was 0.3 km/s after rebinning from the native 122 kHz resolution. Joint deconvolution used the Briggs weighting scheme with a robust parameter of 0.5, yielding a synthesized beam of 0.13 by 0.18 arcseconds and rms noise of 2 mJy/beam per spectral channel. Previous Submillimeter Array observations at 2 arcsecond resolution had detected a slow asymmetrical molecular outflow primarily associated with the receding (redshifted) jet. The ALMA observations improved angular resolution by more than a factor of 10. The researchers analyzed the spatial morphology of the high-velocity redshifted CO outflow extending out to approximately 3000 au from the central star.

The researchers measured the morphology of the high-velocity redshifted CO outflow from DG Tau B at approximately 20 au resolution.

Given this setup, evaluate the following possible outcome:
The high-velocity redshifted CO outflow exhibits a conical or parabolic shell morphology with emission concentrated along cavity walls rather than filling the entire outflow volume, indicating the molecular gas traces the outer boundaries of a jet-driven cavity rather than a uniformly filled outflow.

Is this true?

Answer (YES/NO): YES